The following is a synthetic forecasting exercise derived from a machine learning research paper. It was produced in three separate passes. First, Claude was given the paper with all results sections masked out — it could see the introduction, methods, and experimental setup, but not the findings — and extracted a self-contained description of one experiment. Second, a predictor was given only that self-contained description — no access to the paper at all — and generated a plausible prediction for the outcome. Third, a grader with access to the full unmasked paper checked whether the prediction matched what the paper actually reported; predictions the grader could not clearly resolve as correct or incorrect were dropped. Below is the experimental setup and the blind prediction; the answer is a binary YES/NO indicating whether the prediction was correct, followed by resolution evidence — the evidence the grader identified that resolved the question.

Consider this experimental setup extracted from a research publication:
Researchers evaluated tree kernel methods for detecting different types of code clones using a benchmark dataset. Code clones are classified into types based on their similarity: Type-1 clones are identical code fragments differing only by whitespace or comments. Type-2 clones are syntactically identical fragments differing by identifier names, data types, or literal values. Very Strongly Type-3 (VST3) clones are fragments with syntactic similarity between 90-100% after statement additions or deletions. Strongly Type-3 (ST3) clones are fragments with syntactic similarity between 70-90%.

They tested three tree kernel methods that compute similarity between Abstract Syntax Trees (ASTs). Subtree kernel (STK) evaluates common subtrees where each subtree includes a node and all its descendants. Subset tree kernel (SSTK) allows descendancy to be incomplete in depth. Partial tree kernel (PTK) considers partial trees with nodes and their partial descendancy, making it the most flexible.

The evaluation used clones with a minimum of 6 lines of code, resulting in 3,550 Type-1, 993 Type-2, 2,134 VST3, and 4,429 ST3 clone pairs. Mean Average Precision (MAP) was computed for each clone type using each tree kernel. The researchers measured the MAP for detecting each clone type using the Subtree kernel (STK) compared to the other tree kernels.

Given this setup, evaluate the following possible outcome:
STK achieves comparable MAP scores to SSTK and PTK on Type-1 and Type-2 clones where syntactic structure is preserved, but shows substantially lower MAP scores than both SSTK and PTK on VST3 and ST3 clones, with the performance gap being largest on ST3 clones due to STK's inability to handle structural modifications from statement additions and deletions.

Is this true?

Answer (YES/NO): NO